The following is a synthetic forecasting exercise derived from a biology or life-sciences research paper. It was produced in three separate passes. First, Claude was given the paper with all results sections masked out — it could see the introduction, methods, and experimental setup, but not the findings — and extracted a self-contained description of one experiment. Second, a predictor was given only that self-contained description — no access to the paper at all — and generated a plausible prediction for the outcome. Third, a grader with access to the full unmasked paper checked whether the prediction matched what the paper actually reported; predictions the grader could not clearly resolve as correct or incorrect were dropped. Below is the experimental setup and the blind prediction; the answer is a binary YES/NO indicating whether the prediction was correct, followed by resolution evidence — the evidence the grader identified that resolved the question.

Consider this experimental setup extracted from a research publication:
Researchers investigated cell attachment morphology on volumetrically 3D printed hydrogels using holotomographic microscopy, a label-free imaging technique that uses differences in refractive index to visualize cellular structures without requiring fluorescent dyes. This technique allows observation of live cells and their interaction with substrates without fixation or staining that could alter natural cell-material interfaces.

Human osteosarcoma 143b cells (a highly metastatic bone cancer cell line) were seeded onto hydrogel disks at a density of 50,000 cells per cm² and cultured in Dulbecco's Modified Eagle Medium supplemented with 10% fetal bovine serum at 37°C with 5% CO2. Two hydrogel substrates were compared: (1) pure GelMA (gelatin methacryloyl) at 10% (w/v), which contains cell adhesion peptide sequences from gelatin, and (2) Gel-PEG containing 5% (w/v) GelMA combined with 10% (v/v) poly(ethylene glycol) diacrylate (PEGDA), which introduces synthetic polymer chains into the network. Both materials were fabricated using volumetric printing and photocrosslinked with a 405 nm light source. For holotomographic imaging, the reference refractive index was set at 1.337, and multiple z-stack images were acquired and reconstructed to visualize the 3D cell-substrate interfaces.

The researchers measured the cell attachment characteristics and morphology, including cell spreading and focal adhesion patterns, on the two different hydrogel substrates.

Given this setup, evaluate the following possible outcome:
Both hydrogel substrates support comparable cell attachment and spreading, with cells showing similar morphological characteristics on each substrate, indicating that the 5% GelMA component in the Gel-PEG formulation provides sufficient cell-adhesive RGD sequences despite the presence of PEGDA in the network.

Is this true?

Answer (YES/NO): NO